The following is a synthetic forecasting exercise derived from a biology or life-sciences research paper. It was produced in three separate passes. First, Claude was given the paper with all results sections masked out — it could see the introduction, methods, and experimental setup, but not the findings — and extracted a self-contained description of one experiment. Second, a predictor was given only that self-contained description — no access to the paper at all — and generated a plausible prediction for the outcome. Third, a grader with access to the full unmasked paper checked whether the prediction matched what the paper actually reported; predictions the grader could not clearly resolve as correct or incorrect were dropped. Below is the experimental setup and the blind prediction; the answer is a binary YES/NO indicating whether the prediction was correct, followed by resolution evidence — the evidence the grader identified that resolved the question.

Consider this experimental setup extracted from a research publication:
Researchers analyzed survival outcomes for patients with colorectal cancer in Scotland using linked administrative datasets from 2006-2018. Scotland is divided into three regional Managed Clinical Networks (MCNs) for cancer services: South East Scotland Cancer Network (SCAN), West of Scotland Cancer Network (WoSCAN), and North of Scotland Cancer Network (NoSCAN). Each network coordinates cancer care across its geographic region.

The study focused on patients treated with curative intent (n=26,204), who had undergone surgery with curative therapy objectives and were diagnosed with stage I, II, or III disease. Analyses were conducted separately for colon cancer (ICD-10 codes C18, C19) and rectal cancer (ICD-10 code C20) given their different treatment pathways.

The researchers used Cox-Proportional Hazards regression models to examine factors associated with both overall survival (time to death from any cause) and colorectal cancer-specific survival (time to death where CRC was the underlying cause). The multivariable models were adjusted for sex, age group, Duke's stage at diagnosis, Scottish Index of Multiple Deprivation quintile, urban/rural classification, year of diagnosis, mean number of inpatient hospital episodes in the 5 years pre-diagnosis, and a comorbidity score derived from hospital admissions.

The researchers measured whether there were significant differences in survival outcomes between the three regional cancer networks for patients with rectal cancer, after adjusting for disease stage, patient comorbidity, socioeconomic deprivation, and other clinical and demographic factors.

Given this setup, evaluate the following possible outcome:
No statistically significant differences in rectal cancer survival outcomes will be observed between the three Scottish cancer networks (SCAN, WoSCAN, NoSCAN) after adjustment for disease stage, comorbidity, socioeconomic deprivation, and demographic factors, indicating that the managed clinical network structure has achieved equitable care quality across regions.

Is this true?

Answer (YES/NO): NO